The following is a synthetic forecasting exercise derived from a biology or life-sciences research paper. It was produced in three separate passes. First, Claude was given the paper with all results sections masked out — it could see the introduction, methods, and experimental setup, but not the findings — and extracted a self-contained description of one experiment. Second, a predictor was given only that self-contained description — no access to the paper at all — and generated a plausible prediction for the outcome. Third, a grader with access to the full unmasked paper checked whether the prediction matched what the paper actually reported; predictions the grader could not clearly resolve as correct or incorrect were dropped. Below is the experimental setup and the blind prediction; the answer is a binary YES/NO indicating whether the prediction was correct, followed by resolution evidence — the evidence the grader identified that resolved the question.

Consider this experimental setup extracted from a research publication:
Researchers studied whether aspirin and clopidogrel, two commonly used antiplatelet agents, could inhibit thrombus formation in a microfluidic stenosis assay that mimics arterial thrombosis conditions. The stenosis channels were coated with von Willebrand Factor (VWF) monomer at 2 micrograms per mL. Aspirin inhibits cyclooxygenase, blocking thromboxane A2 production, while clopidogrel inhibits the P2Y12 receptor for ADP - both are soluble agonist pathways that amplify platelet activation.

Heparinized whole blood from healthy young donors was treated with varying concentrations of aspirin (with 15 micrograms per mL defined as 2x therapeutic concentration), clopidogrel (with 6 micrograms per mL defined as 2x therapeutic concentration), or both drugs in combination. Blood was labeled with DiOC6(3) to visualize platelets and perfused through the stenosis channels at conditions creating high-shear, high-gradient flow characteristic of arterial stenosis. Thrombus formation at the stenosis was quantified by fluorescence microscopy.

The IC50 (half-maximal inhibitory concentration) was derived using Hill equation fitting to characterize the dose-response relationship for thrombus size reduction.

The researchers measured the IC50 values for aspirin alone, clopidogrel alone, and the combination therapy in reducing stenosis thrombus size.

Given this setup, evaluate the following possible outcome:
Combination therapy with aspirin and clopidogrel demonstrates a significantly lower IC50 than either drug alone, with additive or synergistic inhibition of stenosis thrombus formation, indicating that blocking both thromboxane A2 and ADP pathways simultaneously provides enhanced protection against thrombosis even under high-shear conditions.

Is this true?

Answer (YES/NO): NO